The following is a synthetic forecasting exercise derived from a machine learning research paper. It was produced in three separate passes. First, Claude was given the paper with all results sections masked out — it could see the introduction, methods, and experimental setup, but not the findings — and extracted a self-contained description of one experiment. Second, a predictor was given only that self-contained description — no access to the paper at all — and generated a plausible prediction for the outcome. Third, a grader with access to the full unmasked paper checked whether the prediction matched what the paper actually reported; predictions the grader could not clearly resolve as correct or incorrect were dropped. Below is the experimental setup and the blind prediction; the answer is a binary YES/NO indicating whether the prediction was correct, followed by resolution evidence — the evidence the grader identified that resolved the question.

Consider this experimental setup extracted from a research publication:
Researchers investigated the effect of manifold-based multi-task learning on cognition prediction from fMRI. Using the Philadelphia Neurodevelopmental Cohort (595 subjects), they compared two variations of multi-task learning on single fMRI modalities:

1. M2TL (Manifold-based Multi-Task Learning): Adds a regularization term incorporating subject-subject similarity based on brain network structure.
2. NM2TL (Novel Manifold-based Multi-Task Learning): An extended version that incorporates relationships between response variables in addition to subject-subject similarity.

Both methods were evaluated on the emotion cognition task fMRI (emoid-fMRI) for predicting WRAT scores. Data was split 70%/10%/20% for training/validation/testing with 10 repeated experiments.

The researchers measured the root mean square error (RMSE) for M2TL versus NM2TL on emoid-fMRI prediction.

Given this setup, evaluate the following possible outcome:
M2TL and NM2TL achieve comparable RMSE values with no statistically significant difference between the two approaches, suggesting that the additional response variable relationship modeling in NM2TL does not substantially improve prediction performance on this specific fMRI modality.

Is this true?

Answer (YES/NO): NO